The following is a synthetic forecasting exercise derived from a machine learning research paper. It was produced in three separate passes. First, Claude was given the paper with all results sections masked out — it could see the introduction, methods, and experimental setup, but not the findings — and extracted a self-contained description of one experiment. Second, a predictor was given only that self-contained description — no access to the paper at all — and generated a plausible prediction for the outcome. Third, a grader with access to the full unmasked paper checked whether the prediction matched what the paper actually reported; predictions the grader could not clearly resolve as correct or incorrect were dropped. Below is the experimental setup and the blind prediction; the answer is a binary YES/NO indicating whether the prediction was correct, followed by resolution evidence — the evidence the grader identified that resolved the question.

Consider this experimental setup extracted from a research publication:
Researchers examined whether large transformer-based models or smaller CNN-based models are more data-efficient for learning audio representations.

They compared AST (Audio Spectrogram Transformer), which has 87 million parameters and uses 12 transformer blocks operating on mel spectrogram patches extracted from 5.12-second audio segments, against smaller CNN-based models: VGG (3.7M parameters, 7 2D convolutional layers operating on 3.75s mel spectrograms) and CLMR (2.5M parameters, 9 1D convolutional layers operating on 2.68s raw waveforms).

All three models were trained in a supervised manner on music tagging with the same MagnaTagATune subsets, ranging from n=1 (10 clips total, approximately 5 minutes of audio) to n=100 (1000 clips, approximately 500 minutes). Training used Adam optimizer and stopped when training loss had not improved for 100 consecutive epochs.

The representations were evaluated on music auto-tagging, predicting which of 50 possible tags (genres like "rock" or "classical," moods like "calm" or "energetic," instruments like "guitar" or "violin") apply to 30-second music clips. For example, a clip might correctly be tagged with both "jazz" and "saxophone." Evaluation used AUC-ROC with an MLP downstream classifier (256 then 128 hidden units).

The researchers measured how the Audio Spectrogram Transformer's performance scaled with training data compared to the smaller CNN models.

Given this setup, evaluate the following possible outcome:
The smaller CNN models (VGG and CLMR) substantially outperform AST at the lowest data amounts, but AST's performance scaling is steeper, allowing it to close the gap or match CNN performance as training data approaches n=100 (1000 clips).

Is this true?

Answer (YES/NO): NO